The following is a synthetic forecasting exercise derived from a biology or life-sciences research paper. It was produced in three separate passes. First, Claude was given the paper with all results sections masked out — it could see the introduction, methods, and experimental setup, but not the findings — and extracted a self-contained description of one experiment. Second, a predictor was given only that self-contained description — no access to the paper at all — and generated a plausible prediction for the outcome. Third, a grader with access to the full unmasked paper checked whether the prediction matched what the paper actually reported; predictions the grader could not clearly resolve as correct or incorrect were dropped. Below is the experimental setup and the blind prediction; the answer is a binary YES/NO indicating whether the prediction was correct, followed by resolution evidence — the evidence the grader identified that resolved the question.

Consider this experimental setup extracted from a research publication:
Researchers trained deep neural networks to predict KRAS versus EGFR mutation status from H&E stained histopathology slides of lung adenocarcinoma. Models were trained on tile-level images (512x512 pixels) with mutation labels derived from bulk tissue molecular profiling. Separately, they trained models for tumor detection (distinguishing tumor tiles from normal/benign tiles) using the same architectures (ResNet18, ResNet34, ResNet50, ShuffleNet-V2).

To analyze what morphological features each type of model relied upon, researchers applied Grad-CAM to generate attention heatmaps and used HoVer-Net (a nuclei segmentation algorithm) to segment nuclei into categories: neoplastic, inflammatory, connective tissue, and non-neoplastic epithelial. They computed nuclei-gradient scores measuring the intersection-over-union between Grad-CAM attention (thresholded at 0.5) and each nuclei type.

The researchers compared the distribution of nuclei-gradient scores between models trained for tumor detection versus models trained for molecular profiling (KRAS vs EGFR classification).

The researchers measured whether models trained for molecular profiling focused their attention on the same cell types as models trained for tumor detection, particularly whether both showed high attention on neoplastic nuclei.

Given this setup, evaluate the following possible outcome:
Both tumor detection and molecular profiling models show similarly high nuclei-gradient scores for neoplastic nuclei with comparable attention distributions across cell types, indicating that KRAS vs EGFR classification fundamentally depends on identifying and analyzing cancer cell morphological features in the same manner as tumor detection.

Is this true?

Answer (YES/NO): NO